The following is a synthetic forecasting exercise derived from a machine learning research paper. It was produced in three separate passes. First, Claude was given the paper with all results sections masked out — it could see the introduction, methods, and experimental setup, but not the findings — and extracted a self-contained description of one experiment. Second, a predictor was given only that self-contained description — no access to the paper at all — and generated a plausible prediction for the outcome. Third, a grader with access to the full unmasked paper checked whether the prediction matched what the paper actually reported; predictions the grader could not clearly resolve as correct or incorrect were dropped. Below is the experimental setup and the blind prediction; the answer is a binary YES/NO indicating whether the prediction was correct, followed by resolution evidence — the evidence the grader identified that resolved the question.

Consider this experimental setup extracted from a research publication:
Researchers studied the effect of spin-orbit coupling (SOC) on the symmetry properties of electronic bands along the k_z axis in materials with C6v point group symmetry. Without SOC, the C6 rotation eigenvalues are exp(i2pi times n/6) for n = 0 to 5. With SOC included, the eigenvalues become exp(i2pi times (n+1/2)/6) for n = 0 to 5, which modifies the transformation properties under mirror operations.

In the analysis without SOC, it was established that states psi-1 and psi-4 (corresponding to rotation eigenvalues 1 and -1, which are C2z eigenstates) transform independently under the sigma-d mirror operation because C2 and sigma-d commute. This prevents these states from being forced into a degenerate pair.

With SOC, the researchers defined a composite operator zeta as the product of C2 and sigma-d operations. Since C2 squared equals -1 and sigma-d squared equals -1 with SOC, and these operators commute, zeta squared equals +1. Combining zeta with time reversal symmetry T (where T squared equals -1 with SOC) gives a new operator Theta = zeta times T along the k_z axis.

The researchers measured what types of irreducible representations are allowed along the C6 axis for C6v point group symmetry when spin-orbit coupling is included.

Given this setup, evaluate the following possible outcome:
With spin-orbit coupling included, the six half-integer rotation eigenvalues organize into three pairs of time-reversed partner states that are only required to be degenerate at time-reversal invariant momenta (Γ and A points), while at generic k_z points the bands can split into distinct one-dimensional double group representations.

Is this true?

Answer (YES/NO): NO